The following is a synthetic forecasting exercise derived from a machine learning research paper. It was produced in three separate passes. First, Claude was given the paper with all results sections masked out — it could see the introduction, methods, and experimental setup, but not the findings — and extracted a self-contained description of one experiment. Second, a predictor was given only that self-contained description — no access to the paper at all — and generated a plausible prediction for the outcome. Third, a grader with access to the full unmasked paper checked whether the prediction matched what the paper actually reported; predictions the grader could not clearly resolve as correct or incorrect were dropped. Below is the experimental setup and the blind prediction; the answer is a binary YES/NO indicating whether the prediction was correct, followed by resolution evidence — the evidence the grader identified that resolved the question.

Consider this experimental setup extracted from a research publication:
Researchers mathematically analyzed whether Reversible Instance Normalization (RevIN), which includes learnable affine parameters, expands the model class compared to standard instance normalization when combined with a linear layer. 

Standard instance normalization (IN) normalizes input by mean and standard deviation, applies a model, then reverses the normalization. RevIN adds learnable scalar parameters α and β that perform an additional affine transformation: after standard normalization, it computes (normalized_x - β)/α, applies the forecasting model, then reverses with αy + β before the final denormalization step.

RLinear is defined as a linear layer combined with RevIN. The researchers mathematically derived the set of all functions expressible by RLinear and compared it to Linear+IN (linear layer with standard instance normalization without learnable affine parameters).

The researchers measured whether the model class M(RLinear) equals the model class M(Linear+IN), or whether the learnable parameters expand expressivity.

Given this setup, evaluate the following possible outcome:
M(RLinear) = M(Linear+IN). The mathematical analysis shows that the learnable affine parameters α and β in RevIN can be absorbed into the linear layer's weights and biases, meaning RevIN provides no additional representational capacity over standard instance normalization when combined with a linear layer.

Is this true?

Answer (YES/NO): YES